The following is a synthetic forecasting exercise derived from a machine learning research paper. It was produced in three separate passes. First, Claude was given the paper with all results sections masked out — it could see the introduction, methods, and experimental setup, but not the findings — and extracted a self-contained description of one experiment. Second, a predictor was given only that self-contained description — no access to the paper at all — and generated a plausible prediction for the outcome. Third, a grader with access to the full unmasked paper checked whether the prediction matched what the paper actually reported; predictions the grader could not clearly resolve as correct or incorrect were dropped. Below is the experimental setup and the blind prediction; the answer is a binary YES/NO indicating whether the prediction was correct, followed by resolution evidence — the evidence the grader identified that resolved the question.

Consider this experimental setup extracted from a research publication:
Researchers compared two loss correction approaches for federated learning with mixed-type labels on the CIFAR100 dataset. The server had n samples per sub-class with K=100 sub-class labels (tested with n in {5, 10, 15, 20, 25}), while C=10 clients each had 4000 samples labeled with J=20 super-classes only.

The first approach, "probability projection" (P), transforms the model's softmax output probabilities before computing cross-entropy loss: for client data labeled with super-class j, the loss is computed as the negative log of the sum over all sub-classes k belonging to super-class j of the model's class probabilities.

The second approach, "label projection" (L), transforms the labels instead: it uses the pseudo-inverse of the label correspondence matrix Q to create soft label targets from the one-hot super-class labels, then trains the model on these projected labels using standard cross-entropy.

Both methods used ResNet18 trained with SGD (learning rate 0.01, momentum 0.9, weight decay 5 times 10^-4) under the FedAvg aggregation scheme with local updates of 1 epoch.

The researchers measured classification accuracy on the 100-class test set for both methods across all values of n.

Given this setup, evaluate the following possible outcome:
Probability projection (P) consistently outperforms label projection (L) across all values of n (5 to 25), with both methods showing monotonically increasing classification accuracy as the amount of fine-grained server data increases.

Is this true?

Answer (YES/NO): YES